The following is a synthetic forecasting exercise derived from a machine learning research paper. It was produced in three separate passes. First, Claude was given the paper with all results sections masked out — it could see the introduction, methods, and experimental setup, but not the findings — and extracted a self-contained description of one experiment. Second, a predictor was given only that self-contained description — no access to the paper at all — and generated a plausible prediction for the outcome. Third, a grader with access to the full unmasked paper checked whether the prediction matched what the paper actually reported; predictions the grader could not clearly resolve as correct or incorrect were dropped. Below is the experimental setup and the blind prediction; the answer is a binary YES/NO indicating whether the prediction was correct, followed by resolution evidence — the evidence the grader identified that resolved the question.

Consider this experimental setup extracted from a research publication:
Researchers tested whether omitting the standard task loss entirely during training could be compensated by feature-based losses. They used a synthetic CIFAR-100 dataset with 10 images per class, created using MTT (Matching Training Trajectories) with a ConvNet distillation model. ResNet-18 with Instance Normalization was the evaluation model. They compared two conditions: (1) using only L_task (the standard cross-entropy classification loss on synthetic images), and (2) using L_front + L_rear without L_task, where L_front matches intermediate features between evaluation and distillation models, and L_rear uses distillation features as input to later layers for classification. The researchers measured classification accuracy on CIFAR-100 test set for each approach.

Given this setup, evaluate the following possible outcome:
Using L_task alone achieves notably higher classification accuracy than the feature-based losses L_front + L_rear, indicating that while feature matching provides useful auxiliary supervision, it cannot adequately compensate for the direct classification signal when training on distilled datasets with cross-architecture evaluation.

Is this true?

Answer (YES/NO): YES